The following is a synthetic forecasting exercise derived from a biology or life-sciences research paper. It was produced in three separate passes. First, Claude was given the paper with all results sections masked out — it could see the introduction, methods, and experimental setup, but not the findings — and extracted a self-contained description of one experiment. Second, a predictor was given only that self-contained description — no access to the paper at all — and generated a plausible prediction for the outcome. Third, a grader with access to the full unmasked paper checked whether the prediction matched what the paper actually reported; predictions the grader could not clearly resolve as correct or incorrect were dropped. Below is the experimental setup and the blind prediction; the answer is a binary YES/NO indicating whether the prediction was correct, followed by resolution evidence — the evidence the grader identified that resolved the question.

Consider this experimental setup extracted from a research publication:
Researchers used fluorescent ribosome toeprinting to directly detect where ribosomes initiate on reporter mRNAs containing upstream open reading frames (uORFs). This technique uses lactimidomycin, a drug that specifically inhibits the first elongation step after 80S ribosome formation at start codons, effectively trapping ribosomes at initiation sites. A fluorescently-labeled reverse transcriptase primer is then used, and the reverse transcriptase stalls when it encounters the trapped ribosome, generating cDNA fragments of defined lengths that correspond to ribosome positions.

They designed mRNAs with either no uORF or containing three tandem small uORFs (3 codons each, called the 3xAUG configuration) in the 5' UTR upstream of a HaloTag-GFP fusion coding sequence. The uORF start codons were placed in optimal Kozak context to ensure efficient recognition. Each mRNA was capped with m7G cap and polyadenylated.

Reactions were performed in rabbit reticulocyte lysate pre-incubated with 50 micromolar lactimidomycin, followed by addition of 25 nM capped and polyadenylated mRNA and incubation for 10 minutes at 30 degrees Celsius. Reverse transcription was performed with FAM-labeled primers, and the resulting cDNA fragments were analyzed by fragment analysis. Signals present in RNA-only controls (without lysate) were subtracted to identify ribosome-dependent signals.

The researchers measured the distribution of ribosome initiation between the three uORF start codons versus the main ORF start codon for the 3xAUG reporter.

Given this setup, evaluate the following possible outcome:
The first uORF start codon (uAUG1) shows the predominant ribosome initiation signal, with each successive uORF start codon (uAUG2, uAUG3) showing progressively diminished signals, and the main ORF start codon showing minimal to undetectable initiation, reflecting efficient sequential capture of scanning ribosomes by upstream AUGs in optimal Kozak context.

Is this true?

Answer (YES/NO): NO